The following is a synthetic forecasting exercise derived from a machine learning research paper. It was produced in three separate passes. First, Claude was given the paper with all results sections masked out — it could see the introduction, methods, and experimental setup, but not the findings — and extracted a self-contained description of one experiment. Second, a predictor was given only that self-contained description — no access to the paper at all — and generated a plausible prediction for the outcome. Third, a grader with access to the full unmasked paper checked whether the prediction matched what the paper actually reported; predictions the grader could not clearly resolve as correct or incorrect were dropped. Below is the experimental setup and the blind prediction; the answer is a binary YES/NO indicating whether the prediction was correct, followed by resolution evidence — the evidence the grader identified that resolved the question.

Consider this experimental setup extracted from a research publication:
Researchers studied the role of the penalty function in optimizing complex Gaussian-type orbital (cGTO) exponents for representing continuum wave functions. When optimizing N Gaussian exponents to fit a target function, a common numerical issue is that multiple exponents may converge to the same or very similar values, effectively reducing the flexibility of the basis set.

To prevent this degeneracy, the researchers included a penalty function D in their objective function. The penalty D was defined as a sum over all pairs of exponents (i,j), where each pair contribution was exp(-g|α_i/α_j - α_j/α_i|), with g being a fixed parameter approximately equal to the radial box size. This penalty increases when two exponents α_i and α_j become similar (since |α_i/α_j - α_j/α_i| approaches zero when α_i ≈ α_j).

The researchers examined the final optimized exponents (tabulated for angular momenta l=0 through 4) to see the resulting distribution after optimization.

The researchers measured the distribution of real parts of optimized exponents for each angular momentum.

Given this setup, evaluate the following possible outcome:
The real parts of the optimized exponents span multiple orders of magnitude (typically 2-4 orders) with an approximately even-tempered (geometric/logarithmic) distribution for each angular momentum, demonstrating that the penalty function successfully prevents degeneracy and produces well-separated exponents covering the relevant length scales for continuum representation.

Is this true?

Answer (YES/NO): NO